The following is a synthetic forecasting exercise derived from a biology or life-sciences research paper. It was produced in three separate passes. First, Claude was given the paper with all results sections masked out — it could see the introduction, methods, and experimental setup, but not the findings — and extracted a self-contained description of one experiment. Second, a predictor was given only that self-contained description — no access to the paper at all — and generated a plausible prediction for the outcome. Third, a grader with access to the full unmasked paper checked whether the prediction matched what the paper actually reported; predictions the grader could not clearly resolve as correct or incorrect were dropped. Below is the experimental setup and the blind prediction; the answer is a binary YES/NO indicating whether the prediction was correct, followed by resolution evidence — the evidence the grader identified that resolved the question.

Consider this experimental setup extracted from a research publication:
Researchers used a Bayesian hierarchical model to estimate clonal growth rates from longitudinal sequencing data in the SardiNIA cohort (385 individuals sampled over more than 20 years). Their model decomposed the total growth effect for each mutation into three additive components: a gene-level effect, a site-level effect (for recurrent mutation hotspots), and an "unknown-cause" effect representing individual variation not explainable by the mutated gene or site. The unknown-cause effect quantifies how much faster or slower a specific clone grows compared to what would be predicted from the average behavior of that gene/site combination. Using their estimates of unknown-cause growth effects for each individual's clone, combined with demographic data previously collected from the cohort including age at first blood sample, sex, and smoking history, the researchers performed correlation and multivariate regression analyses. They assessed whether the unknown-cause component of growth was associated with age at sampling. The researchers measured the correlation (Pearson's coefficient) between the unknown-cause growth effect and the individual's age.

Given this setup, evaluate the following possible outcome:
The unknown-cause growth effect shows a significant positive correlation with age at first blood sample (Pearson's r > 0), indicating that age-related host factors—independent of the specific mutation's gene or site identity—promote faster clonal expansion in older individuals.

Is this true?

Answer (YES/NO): NO